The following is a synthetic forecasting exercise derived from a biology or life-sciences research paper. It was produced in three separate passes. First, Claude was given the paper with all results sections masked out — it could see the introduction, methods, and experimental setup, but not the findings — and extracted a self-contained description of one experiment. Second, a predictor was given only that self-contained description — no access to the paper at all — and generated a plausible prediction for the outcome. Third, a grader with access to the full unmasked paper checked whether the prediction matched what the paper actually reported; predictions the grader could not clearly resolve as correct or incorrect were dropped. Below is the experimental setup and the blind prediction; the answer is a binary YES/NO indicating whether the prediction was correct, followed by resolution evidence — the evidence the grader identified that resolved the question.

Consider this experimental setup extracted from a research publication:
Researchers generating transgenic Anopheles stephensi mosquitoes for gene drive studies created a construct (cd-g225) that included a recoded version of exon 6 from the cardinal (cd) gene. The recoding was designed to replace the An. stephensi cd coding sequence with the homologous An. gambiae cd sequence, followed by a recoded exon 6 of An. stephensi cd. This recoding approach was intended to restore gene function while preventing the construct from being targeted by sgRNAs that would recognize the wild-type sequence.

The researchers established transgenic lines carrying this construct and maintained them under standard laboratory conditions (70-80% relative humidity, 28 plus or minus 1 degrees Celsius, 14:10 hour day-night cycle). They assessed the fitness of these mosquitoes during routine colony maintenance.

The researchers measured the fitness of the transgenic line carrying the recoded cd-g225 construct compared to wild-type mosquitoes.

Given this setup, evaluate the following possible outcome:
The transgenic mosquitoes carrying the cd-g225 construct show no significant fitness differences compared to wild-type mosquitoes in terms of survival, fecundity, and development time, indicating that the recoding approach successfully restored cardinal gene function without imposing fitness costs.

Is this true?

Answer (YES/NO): NO